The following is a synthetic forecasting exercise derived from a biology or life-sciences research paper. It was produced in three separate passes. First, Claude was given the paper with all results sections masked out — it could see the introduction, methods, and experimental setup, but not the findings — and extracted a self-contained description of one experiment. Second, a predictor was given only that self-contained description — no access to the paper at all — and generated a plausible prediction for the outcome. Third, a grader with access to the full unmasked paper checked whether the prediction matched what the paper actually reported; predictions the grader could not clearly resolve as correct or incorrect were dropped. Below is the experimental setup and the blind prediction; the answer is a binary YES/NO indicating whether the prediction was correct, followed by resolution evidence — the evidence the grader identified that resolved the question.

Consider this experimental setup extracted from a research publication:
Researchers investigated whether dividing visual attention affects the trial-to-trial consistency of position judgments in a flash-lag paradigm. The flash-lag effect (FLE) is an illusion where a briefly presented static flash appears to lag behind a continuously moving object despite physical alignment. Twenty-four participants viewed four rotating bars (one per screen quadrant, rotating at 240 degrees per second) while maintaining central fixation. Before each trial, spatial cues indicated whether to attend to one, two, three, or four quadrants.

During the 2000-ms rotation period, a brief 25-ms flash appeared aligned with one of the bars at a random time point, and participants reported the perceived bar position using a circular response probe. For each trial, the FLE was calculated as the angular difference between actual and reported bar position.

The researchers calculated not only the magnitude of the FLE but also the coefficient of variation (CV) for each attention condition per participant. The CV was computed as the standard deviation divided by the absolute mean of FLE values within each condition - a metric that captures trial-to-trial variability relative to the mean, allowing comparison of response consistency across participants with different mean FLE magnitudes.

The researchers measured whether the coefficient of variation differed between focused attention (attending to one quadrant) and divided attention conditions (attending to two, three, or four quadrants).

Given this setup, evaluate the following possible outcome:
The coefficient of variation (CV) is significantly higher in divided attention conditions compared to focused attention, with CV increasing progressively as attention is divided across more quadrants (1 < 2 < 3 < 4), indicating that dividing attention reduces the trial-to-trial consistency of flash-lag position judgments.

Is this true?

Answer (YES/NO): NO